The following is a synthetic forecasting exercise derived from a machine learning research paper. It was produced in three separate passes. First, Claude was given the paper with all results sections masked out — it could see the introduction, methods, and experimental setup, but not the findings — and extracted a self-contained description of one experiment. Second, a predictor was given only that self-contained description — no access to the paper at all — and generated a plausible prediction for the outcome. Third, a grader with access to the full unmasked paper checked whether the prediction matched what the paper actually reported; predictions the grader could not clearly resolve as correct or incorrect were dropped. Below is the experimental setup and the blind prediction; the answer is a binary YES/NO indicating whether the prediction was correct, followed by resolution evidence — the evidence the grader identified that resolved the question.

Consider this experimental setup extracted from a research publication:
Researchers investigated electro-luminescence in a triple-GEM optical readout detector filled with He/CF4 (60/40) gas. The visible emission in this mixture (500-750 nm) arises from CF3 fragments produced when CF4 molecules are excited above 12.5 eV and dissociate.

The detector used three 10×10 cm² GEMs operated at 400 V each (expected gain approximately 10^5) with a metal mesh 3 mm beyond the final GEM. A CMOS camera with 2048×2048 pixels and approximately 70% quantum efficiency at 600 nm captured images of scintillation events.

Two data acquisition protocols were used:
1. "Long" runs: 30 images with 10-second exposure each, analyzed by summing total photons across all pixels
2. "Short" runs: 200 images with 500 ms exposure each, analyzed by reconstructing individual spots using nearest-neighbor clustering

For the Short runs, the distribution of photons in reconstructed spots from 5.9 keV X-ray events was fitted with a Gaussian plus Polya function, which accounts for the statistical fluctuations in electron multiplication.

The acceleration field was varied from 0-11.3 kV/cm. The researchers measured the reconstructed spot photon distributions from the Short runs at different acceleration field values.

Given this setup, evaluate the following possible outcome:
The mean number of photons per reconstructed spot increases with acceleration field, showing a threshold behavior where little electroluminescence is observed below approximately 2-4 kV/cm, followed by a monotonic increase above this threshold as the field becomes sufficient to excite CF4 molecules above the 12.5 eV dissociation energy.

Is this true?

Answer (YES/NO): NO